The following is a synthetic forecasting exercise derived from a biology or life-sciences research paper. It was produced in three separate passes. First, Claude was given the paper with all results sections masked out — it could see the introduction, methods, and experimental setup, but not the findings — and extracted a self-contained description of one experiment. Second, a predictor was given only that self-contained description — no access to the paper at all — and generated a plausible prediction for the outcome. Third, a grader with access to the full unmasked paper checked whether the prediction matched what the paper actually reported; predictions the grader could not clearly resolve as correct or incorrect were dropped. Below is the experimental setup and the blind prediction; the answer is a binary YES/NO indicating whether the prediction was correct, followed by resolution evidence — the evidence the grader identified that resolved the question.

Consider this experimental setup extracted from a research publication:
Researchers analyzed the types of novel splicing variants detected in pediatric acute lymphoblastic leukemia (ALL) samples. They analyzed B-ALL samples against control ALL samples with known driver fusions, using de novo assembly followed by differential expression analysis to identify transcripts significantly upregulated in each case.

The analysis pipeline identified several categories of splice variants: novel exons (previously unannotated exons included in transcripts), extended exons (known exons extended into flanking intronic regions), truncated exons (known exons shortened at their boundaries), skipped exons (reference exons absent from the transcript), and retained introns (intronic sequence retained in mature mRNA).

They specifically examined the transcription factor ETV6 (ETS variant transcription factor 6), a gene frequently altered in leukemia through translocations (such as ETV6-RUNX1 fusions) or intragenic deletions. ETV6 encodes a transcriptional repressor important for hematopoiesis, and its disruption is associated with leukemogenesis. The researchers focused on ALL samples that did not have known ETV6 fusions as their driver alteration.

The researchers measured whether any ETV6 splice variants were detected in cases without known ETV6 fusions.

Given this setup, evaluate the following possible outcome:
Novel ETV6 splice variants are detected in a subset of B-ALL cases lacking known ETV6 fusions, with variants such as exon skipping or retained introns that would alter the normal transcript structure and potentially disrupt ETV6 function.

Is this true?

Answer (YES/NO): YES